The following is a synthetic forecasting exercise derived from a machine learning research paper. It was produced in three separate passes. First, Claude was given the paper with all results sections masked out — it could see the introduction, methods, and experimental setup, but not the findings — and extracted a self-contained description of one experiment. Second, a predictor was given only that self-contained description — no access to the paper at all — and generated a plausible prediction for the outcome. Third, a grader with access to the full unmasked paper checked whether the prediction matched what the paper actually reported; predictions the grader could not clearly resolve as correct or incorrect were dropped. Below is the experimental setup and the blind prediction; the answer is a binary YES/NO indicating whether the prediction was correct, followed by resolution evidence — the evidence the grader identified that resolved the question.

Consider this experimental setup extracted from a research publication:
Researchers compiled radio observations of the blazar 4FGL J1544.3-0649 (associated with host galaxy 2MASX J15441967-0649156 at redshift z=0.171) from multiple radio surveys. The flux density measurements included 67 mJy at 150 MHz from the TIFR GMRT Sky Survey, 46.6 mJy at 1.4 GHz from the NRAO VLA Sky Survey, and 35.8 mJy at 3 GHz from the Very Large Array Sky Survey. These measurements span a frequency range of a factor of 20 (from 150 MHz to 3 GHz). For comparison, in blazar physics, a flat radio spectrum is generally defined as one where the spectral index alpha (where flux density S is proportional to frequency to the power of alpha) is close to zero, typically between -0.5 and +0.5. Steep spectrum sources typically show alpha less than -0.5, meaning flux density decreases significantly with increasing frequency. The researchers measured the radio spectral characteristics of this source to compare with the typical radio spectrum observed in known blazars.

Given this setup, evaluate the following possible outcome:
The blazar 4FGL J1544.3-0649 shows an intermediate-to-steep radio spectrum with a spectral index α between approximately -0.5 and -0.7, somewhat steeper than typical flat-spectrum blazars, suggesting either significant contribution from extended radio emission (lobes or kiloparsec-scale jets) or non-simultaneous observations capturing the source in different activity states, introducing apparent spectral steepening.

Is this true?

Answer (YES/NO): NO